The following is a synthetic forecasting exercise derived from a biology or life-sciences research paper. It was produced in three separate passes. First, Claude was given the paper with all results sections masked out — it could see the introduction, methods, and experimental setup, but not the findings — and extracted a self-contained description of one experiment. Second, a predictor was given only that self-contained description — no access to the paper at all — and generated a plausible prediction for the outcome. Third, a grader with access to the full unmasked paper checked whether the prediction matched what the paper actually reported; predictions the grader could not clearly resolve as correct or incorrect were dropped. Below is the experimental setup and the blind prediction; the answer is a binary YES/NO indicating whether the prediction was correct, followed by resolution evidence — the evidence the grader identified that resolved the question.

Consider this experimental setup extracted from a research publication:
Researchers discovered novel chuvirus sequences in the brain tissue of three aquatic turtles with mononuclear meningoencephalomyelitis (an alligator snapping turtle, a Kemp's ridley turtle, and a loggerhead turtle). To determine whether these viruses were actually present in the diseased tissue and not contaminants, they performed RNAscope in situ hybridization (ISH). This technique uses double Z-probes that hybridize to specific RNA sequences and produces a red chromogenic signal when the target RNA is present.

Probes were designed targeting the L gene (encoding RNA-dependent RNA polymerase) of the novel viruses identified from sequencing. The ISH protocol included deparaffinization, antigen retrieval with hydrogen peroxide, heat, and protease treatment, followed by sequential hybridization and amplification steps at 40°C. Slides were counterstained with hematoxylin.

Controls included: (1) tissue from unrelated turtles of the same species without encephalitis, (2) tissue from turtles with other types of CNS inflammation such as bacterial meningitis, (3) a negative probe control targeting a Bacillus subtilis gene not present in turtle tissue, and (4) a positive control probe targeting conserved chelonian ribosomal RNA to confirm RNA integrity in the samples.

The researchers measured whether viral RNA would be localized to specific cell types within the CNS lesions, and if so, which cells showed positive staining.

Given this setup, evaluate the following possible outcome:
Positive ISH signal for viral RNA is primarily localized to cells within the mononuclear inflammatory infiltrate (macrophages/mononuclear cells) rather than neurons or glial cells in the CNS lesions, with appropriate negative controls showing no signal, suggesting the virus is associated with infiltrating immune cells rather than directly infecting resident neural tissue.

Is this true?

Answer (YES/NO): NO